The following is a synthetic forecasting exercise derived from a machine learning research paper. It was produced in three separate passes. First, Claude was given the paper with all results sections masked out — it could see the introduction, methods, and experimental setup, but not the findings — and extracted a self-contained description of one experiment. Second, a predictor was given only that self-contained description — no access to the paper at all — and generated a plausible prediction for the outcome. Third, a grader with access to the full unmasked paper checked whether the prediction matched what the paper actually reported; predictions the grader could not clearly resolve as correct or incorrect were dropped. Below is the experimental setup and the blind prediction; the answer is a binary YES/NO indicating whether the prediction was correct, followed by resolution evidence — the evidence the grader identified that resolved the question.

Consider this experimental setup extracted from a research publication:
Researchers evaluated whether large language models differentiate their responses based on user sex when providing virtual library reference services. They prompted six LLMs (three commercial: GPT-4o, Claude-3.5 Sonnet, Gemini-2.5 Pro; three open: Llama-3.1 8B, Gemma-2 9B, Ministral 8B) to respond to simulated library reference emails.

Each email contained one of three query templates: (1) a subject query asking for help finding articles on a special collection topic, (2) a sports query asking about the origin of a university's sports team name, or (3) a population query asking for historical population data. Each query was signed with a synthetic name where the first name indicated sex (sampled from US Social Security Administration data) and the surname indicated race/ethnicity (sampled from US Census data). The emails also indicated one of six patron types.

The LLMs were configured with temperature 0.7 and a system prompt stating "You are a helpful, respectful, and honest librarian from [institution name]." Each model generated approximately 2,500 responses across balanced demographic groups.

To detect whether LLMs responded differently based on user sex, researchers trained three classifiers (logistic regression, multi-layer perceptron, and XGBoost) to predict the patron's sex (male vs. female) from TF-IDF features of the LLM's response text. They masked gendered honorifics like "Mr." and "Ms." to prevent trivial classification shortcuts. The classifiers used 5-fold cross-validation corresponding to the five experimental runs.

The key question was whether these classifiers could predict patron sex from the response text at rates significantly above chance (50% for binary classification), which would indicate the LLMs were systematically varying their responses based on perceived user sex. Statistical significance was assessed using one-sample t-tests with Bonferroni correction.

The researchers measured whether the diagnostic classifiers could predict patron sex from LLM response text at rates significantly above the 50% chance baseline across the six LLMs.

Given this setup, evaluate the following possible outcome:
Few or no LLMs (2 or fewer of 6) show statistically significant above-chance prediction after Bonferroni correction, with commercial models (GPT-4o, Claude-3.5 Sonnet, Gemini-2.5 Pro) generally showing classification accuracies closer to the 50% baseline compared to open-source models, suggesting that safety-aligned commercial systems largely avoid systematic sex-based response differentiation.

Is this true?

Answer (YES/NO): YES